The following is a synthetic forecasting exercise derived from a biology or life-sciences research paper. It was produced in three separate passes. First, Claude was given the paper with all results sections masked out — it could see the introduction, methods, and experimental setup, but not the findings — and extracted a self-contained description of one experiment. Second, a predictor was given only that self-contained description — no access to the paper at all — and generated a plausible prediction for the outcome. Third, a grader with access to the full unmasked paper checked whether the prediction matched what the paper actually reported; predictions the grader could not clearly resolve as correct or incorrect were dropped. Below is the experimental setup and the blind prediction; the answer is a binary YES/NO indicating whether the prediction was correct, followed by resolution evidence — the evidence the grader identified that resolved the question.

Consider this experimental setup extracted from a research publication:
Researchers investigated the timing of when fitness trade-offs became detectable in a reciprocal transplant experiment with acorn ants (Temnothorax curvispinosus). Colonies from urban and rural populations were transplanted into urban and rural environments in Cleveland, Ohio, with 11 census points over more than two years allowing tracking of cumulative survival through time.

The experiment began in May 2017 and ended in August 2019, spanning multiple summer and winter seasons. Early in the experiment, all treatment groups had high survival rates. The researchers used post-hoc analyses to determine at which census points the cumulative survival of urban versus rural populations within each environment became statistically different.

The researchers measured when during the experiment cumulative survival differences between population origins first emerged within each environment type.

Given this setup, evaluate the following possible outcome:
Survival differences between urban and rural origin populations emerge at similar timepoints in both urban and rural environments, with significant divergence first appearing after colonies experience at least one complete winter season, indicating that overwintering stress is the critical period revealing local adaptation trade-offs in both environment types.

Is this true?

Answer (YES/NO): NO